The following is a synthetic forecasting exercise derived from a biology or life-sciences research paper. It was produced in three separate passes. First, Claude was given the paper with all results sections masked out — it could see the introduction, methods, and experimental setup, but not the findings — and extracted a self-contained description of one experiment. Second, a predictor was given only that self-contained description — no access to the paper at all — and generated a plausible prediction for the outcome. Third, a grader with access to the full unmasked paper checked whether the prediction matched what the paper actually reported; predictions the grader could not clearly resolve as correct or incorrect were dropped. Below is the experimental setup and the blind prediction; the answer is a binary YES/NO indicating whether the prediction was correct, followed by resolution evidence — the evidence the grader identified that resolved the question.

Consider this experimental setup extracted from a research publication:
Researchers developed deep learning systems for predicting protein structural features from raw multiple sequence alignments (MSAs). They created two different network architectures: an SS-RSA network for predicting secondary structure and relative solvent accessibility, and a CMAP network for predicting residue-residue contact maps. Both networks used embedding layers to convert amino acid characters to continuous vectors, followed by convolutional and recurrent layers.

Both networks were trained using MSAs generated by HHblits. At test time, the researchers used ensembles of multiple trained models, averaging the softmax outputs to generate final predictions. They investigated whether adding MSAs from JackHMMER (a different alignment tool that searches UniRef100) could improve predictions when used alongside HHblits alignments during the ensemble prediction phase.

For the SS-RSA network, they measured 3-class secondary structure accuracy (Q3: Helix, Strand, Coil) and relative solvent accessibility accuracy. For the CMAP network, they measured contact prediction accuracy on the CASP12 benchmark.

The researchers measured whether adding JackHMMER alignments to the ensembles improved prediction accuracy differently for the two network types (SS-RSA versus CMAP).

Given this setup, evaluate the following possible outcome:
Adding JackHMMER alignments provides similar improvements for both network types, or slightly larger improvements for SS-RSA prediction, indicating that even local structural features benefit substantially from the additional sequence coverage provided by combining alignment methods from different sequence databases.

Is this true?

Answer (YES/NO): NO